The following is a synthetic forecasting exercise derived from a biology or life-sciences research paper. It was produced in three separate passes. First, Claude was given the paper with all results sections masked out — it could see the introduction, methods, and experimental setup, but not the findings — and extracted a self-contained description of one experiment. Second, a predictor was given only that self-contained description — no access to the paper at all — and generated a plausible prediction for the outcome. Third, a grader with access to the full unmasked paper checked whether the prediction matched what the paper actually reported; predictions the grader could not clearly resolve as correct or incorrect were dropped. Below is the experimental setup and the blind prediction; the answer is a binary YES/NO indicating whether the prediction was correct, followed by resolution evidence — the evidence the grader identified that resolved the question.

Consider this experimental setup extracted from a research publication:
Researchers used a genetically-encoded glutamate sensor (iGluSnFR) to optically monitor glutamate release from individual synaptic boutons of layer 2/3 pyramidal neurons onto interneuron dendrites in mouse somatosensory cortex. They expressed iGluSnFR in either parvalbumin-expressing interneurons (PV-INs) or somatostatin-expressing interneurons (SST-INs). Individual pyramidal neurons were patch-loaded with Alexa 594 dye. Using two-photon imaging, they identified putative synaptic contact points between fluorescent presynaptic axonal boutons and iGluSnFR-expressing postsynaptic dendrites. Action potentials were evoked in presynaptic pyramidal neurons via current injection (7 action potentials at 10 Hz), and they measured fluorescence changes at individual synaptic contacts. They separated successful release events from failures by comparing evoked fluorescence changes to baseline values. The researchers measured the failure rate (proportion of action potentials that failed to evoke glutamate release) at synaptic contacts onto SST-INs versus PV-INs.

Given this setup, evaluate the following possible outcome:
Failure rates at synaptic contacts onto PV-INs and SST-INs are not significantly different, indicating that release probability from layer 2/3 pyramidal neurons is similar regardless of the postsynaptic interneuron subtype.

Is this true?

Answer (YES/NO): NO